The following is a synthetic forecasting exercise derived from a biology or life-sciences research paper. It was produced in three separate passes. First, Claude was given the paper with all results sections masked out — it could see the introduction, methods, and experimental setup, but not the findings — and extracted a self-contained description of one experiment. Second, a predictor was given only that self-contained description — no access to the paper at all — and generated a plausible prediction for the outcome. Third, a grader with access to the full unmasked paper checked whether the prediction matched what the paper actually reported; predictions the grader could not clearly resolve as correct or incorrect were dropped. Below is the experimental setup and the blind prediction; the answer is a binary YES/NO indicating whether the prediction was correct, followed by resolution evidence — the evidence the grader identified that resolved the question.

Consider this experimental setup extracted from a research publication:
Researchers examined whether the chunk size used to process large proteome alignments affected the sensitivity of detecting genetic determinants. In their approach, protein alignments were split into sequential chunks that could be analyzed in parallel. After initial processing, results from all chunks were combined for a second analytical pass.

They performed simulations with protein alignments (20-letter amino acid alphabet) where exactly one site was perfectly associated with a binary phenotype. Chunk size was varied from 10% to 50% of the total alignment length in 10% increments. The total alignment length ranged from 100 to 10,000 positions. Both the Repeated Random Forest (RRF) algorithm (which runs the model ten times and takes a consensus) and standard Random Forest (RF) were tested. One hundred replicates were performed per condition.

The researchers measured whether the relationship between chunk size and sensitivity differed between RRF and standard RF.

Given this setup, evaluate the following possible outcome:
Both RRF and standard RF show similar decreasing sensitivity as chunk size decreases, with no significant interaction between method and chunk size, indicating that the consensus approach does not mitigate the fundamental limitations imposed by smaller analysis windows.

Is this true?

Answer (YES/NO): NO